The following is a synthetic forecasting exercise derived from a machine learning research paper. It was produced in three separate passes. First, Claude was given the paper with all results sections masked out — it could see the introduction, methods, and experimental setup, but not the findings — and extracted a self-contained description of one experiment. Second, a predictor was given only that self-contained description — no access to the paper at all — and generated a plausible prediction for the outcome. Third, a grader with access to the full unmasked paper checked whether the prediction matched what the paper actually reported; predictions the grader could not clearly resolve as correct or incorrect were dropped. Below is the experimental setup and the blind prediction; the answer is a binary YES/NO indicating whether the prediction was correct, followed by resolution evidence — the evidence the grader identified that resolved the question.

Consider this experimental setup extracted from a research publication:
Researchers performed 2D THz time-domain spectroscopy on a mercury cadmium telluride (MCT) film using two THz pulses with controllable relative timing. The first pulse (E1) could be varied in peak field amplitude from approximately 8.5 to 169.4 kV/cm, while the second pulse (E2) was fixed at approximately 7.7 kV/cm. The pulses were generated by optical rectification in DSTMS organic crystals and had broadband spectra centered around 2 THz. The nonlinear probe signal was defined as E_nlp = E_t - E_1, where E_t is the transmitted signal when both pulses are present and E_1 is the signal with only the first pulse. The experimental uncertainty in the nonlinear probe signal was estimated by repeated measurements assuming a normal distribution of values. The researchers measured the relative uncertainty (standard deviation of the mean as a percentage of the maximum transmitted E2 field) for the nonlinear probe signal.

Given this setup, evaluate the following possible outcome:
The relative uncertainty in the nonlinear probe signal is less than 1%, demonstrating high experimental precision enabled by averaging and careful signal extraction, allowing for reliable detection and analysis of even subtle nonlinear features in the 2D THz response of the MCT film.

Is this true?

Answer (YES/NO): NO